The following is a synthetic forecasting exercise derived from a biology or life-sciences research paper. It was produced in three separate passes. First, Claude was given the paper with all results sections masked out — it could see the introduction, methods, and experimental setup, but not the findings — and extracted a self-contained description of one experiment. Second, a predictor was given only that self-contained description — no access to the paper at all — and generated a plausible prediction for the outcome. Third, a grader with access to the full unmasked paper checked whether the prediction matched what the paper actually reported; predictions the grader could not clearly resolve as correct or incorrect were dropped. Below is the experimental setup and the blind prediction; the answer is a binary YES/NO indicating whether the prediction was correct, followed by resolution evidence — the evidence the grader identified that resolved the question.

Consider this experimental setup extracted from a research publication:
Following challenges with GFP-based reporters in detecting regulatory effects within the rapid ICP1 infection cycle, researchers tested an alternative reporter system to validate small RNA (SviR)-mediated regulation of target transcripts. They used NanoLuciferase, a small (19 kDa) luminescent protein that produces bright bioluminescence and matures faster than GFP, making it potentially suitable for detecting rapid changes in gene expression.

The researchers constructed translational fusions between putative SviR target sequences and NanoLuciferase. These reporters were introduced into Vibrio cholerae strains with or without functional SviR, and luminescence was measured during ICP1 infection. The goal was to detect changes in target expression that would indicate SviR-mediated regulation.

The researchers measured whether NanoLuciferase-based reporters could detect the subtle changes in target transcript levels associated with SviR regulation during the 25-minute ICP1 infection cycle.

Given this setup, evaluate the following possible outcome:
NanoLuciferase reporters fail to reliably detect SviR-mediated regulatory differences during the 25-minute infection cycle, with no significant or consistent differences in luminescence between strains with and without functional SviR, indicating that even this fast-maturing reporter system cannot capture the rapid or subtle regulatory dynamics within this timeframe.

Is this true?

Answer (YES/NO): YES